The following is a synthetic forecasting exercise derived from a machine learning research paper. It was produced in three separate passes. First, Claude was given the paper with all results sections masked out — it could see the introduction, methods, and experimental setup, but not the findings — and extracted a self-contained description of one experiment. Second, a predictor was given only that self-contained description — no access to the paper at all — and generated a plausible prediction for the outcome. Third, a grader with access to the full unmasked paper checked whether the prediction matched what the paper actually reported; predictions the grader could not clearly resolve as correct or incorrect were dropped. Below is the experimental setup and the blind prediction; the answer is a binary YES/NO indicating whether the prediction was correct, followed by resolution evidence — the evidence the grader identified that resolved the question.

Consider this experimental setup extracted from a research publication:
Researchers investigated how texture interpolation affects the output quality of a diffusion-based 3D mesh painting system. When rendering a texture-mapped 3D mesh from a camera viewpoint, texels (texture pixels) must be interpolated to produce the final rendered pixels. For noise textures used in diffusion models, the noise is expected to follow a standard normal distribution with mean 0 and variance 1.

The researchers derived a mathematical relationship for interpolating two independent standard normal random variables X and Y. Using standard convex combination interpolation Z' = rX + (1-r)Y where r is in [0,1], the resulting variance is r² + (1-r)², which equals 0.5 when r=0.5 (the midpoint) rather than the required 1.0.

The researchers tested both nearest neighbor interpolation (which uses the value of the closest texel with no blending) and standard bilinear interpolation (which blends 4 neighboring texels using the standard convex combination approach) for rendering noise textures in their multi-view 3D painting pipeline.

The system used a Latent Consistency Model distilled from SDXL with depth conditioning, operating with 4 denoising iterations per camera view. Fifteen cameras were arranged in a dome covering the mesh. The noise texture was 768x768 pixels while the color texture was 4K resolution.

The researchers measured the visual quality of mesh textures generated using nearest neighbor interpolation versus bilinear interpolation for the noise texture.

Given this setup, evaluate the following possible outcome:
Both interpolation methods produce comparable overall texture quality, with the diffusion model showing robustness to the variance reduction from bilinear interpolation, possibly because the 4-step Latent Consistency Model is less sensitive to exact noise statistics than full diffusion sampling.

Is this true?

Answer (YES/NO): NO